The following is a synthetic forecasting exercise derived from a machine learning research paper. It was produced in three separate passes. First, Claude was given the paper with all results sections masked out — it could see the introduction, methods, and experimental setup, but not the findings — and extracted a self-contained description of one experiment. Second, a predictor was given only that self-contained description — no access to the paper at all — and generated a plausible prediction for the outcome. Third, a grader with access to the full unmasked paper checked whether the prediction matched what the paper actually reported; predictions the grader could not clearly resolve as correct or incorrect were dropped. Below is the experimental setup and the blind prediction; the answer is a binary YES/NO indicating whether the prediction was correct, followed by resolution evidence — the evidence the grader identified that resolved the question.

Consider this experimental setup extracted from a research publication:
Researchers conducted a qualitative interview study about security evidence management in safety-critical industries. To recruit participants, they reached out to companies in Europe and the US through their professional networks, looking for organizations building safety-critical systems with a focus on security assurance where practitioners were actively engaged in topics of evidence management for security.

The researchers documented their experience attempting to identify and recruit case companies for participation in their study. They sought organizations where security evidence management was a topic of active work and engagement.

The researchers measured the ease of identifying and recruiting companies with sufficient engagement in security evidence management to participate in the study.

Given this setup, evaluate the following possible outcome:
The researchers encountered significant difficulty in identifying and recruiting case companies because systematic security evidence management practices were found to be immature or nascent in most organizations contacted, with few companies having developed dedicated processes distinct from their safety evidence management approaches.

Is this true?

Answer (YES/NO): NO